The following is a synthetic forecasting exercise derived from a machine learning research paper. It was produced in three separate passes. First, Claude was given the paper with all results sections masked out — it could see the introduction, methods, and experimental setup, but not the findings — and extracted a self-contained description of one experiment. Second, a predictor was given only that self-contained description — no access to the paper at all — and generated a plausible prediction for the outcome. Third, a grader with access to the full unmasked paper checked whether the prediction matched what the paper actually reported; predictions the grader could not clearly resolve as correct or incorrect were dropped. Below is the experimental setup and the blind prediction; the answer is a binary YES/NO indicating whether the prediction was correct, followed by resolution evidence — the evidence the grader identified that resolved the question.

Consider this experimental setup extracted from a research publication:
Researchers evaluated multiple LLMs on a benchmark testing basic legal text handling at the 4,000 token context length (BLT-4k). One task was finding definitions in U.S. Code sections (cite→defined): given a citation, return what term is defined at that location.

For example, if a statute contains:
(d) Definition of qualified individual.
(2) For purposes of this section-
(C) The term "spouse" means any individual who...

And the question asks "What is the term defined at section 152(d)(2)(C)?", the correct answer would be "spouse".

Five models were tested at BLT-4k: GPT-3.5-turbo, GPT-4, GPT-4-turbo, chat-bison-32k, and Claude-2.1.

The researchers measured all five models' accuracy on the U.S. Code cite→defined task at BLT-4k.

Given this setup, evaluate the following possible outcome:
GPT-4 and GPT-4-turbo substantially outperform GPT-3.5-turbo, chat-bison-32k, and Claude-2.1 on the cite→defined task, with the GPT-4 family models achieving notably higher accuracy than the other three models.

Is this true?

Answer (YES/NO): NO